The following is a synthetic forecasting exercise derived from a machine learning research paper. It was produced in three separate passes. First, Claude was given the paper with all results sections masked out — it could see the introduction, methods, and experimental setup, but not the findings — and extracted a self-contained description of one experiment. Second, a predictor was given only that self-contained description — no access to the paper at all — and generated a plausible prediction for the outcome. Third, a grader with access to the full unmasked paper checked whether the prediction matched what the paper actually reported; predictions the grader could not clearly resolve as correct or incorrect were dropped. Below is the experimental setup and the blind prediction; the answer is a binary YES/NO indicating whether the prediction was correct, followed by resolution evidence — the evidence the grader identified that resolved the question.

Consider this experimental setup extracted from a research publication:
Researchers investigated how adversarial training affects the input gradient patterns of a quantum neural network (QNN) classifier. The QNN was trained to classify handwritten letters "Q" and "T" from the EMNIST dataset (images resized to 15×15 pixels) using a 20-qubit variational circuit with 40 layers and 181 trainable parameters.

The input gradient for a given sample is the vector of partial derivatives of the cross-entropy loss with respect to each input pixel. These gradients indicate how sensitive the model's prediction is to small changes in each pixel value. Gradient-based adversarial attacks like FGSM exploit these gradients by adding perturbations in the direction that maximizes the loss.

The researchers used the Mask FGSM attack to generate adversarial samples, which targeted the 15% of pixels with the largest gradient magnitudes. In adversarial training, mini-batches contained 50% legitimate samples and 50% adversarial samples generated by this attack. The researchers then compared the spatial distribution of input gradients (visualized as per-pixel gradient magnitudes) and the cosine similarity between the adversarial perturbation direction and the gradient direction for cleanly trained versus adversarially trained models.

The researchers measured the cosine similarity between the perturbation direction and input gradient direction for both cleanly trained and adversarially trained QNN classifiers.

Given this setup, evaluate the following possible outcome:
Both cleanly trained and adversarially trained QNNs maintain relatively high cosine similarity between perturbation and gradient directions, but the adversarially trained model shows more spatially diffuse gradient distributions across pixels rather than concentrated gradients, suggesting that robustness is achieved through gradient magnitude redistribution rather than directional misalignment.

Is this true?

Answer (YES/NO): NO